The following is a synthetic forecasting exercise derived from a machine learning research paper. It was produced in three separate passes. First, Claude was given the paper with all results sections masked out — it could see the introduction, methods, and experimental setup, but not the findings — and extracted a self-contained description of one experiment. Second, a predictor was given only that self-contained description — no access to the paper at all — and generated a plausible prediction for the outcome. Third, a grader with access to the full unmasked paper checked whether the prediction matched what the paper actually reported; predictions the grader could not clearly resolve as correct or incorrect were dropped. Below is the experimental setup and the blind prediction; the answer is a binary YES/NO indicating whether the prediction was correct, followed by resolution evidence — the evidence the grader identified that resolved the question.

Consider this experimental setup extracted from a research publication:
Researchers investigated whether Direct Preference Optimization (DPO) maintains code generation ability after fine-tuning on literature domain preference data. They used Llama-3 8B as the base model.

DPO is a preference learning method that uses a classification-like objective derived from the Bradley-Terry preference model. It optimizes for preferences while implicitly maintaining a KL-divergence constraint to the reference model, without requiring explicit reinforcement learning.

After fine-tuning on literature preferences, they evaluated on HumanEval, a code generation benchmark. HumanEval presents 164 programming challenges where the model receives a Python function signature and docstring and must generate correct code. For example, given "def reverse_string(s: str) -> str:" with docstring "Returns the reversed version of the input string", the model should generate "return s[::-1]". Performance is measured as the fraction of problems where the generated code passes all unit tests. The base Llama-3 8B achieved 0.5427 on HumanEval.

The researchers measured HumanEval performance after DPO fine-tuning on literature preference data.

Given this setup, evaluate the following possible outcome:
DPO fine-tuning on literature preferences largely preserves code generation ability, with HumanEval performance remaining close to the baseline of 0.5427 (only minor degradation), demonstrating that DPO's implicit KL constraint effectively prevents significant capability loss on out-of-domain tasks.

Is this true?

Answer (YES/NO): YES